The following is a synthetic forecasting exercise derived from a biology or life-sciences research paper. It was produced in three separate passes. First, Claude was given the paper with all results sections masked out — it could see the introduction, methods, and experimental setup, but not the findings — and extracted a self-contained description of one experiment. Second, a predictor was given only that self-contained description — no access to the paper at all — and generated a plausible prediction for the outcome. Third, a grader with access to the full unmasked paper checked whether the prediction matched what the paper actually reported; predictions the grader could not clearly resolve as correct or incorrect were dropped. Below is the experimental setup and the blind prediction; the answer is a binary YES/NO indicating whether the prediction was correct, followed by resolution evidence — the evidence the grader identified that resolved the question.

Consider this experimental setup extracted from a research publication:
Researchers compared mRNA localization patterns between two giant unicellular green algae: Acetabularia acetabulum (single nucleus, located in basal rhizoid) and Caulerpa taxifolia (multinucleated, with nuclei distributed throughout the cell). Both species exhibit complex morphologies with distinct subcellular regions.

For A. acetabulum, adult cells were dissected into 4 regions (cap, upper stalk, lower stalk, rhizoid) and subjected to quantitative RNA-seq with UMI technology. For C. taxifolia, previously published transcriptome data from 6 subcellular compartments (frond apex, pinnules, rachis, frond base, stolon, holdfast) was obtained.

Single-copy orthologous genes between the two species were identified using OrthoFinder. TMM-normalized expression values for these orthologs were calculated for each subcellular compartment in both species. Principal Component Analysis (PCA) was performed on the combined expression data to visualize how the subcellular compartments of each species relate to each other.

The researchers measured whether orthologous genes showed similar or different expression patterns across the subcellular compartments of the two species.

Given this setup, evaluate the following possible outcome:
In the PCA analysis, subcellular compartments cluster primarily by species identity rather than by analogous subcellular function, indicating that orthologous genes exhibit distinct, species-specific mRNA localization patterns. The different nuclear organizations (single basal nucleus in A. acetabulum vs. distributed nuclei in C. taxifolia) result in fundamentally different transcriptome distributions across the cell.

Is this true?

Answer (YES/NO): YES